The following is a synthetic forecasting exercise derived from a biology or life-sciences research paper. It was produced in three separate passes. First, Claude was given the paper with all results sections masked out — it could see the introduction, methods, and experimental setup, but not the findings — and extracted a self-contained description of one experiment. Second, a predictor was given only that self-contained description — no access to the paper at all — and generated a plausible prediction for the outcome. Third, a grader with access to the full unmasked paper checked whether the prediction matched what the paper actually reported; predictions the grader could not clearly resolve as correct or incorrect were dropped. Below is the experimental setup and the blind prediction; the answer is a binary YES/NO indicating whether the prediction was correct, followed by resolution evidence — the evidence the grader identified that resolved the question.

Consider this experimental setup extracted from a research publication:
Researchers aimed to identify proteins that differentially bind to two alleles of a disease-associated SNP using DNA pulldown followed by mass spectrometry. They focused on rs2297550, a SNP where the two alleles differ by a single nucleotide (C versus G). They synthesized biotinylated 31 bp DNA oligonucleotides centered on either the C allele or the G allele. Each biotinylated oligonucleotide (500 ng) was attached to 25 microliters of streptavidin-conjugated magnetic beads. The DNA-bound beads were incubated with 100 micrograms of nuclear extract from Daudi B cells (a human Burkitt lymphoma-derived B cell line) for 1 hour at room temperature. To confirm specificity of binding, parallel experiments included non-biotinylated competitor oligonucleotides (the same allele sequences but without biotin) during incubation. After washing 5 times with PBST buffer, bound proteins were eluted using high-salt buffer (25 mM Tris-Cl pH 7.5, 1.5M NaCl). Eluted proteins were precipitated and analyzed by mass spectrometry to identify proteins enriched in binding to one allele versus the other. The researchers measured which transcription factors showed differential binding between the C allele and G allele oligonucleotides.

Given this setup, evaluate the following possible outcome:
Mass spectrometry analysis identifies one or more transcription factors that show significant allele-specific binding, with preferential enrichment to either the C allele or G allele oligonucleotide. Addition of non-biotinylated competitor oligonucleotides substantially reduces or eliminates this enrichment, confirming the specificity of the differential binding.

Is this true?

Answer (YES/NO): NO